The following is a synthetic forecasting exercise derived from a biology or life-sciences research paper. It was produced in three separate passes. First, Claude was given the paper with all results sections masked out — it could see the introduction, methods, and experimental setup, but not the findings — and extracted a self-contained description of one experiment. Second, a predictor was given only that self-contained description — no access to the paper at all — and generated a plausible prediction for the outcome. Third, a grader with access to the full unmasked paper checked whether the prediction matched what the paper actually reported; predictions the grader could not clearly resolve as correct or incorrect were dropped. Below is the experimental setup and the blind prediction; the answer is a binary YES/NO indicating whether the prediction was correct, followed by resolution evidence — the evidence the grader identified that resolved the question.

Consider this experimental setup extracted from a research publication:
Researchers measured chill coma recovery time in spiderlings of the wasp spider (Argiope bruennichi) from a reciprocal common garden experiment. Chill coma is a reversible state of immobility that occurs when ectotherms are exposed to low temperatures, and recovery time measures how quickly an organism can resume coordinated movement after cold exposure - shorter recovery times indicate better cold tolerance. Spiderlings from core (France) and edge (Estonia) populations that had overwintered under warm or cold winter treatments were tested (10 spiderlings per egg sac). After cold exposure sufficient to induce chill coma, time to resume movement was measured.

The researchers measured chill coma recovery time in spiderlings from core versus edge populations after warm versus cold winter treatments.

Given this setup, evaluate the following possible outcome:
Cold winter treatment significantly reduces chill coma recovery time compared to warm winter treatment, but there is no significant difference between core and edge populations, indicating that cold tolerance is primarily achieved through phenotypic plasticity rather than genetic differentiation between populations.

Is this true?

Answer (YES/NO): YES